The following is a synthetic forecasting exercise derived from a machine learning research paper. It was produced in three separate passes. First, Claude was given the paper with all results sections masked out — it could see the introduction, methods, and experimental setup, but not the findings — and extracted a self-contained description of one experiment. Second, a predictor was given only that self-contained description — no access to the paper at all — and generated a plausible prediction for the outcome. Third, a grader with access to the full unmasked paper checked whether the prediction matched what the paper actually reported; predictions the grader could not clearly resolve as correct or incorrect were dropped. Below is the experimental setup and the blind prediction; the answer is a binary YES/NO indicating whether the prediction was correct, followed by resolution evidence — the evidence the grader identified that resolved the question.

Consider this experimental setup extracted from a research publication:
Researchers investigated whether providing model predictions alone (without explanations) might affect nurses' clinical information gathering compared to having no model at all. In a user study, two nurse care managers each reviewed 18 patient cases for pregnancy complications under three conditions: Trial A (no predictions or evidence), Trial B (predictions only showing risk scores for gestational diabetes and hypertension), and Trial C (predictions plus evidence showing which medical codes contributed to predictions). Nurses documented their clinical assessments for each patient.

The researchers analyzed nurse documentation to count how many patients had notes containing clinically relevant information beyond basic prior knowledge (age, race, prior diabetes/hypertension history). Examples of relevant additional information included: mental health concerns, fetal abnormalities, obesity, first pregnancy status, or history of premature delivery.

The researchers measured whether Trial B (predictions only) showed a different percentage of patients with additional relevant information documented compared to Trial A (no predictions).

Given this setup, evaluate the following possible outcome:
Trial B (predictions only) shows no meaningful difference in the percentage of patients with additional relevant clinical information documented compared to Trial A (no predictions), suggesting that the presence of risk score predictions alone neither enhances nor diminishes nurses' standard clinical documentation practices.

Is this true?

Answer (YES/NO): NO